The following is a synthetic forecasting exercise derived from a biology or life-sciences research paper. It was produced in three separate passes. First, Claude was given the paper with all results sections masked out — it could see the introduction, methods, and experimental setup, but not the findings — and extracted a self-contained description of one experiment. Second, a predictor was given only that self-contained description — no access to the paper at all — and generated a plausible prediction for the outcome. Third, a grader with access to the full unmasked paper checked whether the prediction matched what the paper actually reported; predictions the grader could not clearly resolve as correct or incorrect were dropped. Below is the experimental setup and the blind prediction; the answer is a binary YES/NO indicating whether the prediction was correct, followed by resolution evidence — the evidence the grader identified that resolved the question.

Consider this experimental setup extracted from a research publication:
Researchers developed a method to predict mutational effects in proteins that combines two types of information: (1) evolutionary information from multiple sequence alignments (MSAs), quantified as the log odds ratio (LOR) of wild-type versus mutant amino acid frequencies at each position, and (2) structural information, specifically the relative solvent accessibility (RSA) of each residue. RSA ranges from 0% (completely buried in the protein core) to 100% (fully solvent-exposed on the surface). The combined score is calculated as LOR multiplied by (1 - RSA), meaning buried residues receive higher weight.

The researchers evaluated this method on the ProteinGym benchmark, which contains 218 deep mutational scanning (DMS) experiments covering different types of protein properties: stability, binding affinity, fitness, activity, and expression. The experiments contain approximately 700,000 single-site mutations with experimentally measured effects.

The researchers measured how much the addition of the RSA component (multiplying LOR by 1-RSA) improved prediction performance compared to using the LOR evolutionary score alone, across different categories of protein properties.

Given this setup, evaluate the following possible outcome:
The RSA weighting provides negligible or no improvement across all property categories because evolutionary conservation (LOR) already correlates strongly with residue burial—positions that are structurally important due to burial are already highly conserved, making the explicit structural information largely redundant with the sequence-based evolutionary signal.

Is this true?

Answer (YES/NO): NO